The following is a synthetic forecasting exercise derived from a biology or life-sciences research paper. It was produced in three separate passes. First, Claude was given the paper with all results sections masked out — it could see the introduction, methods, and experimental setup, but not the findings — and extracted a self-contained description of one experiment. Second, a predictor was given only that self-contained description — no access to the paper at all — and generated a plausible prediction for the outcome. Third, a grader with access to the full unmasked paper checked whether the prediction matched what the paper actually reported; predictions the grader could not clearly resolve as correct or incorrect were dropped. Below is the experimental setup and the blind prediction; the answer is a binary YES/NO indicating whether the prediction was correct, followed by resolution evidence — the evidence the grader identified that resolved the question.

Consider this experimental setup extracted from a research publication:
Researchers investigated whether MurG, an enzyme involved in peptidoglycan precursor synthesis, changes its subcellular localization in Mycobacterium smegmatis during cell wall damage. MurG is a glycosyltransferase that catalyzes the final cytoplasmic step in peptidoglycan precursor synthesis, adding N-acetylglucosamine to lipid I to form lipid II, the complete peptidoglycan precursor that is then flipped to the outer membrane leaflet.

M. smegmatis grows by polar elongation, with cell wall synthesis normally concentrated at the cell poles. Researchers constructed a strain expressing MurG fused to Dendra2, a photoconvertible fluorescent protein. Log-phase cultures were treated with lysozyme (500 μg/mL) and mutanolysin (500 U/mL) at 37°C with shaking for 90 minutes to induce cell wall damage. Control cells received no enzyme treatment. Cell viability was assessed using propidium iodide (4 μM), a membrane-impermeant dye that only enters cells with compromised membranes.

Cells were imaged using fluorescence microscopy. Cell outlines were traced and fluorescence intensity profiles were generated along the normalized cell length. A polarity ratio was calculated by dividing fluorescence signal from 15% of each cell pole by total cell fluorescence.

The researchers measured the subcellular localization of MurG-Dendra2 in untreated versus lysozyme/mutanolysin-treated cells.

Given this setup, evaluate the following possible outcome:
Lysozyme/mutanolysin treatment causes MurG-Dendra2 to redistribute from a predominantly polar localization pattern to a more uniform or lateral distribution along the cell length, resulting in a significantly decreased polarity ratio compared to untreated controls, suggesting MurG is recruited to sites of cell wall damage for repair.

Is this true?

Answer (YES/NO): YES